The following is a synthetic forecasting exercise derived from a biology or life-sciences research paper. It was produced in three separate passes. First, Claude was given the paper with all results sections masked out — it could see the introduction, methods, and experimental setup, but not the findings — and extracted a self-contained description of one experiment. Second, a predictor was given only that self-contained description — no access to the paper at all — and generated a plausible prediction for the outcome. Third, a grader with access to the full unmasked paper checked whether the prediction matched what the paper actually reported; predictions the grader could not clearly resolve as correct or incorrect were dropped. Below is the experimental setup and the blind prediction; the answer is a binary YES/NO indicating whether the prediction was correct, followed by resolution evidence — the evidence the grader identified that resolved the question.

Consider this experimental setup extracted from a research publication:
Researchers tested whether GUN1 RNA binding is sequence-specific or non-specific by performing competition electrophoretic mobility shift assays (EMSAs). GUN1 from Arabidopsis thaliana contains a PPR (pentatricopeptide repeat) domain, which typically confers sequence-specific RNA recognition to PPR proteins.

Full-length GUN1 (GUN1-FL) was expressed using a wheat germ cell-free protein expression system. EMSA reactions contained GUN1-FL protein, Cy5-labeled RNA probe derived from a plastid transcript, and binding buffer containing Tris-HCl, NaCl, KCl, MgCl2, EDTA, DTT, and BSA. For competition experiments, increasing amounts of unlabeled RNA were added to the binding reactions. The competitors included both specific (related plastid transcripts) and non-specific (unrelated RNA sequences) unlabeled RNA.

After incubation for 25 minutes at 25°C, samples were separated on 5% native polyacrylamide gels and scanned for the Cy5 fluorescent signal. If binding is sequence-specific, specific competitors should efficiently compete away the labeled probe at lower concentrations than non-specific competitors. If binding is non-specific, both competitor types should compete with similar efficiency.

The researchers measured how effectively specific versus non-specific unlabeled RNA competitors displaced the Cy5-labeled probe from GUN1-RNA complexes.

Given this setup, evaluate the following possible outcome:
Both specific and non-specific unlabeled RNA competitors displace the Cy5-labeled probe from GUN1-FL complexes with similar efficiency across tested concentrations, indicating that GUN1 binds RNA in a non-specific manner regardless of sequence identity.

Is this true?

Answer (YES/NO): NO